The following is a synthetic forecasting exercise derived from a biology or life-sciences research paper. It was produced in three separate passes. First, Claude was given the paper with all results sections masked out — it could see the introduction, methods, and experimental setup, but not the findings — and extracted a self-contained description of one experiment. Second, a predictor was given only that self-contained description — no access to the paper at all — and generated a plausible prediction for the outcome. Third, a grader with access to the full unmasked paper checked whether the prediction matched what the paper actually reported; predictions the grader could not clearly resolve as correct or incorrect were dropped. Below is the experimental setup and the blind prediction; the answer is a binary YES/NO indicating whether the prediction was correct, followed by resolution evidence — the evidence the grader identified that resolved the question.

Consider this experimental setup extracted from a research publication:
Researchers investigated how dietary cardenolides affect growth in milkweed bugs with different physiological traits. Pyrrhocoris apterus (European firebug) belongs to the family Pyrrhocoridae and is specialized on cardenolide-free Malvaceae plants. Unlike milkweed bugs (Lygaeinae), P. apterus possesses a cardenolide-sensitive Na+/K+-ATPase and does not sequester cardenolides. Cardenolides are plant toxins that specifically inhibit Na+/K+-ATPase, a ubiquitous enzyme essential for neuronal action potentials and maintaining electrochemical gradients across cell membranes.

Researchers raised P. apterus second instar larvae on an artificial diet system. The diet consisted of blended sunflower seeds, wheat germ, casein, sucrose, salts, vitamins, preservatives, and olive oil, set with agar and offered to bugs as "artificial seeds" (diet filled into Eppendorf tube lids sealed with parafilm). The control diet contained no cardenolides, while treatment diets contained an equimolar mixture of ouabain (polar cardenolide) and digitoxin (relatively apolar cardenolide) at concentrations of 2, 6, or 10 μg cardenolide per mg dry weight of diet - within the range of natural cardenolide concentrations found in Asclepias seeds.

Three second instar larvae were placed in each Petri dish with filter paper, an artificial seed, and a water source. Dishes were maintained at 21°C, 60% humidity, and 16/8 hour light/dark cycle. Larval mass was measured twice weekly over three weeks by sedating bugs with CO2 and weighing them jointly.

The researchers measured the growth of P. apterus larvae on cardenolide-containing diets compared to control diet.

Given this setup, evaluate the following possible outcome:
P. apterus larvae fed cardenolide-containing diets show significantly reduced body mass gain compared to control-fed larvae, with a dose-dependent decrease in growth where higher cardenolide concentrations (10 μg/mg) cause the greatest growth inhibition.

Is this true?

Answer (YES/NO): NO